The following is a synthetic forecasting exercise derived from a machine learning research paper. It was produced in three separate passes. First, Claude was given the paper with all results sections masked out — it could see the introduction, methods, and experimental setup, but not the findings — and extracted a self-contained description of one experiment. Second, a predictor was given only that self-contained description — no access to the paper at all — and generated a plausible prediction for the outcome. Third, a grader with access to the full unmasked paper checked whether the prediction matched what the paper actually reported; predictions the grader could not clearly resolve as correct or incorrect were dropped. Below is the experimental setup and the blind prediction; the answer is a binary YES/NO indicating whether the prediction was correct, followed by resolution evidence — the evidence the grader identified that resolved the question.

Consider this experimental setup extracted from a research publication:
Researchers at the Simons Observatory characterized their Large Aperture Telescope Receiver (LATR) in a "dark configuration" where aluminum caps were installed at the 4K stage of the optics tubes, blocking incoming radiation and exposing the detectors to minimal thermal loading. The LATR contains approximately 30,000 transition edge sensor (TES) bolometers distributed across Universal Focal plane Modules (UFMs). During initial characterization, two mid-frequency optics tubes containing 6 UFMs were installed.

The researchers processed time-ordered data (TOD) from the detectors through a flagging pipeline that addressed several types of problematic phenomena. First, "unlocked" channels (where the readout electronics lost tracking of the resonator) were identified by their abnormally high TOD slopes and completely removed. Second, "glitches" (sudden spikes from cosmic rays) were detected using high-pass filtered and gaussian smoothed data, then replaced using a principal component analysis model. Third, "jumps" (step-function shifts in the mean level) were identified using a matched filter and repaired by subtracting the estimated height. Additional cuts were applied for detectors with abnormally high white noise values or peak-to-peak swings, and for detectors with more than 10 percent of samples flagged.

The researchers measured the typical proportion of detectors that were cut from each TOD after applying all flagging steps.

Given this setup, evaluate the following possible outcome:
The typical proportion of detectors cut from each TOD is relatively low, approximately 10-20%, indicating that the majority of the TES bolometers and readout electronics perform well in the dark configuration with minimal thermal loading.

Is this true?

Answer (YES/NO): NO